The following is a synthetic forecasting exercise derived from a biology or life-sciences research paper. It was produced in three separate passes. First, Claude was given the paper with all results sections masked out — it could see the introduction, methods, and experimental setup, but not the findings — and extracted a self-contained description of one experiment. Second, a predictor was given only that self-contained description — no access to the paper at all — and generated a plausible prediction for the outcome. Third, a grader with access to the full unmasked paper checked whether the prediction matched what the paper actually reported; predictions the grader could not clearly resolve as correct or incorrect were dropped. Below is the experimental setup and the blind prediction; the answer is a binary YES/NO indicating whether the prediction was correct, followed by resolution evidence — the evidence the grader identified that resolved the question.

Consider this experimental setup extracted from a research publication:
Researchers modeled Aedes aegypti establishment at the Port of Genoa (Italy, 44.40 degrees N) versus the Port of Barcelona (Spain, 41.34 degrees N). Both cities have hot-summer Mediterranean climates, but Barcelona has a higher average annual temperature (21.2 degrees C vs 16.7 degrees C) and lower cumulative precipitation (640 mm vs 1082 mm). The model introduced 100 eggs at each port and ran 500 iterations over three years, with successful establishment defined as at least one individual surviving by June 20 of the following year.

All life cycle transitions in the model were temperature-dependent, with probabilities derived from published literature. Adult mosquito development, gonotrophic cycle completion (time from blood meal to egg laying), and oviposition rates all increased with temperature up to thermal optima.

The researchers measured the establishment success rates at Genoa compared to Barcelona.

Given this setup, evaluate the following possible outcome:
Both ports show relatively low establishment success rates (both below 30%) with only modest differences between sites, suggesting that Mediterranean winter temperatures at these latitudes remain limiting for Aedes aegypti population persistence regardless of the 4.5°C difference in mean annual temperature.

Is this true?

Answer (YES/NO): NO